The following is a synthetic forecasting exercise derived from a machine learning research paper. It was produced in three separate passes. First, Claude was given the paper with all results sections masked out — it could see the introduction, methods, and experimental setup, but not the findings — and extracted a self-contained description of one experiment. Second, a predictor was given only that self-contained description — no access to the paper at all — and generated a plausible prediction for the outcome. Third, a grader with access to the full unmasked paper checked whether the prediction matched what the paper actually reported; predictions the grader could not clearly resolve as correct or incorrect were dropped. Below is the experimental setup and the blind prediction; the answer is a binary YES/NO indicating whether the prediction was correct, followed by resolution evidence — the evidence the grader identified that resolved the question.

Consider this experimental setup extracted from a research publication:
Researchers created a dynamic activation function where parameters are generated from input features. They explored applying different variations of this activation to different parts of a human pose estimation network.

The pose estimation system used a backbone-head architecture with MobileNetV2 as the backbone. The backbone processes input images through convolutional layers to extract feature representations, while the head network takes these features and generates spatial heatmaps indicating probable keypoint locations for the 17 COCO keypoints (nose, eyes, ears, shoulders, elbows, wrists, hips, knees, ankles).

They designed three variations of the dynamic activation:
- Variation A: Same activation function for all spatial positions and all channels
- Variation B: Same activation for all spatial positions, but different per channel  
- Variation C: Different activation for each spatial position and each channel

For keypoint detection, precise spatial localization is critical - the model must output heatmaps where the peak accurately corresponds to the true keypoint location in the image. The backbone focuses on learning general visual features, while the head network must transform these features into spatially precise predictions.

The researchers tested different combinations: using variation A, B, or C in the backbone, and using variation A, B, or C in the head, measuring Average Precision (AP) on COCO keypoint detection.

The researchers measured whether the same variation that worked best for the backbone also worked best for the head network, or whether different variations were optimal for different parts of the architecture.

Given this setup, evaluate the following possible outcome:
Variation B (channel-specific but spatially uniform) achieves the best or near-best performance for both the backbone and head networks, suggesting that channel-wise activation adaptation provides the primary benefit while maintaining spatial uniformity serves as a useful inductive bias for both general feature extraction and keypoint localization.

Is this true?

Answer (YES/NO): NO